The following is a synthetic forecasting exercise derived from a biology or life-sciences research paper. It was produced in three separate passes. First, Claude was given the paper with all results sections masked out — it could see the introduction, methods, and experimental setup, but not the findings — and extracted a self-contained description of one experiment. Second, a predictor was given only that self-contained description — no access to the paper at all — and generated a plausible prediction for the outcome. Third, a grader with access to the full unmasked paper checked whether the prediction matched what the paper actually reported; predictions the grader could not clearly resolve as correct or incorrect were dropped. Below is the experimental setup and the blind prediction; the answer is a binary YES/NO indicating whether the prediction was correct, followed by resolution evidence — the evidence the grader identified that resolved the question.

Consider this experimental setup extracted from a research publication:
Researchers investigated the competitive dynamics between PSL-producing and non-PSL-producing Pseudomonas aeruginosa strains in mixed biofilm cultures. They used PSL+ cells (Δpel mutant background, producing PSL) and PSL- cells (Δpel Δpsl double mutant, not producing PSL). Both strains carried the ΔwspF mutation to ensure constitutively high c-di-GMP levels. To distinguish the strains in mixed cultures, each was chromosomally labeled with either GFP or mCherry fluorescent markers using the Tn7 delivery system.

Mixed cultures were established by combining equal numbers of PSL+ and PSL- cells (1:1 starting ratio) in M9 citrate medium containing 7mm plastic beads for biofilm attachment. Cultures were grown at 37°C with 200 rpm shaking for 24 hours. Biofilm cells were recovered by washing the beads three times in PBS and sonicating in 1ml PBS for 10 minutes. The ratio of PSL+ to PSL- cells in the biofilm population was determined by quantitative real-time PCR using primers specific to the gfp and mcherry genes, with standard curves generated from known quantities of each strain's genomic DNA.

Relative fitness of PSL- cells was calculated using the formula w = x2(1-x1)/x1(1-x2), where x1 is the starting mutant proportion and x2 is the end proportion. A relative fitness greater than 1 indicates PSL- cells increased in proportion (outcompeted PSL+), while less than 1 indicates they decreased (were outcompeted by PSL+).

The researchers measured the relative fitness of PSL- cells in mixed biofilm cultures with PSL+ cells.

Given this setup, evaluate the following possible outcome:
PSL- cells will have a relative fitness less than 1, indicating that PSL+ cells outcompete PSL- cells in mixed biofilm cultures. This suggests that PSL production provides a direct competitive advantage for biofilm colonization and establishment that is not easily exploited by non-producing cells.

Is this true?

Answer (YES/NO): YES